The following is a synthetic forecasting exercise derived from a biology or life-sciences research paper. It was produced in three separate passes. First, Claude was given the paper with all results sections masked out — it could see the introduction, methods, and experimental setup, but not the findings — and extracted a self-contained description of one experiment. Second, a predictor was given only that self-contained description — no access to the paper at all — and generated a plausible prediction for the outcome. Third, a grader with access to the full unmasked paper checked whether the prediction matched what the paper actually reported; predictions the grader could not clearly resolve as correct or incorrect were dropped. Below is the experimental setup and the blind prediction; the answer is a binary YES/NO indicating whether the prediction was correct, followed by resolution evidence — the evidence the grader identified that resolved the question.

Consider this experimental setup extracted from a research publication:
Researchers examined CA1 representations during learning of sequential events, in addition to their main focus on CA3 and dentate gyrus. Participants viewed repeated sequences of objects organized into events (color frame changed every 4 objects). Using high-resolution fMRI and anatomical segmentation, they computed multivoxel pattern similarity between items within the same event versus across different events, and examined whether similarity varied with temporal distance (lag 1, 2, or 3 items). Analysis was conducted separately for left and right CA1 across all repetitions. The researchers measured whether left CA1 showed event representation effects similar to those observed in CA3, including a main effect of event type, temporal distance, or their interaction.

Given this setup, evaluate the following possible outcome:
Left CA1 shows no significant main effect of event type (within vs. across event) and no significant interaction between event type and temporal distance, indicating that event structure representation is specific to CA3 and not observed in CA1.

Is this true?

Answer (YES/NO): YES